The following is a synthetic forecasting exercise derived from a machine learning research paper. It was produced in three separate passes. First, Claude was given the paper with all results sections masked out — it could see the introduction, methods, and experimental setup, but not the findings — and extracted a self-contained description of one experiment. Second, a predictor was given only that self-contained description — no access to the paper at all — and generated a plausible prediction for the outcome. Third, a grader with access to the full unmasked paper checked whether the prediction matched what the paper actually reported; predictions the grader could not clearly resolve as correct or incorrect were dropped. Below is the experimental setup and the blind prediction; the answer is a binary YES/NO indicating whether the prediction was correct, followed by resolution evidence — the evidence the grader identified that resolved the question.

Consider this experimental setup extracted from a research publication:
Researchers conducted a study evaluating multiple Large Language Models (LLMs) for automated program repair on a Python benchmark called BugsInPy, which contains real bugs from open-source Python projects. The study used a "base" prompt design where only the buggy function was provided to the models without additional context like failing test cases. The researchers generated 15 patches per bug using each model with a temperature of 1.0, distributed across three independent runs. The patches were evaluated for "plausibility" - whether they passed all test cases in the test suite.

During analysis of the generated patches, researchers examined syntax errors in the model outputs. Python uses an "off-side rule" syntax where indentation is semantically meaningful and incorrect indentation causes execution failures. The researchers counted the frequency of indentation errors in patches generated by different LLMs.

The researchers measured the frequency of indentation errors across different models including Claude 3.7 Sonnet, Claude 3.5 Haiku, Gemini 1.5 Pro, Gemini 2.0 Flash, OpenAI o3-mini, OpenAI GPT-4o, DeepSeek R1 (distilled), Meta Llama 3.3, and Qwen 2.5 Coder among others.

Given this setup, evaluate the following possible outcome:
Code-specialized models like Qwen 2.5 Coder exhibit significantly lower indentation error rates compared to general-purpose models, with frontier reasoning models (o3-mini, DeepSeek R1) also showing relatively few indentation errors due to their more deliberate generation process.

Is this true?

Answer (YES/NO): NO